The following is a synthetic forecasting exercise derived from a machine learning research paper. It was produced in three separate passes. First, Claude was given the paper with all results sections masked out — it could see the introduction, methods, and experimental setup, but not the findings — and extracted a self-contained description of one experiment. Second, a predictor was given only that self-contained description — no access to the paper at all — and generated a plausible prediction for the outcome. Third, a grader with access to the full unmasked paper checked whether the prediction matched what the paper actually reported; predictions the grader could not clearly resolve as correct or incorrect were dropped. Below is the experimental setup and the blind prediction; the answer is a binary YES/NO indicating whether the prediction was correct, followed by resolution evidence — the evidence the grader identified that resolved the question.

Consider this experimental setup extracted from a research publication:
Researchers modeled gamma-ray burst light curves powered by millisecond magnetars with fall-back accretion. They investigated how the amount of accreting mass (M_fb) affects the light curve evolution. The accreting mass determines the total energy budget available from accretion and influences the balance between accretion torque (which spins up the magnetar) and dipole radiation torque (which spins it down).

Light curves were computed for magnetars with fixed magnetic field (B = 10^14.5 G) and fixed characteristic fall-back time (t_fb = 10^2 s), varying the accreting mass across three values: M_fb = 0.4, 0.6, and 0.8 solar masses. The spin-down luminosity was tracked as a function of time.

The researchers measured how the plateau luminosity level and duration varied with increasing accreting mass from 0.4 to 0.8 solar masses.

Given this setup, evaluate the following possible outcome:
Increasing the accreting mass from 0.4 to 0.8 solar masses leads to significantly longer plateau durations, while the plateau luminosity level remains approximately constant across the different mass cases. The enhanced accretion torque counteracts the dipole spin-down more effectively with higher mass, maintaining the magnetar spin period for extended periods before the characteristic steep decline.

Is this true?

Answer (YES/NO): NO